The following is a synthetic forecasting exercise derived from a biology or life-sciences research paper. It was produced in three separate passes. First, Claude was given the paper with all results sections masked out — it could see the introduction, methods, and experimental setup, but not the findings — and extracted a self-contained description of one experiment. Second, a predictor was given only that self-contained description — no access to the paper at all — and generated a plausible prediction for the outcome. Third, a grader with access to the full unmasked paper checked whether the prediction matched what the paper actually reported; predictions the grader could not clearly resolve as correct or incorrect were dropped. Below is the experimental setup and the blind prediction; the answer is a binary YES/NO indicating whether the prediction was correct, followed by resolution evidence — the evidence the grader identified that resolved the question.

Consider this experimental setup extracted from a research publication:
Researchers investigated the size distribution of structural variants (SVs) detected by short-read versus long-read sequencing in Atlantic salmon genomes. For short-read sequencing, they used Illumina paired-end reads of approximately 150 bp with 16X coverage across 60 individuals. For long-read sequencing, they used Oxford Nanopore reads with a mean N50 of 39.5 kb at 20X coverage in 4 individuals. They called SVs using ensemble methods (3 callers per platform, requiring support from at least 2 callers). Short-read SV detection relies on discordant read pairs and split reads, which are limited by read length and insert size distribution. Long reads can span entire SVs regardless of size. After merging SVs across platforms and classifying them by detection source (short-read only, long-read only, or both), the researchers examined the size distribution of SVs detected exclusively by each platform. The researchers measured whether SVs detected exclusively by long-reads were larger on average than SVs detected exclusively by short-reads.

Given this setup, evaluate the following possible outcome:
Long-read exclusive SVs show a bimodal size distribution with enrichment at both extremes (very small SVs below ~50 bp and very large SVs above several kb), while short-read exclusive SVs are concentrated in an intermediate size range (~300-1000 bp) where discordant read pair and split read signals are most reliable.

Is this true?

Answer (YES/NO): NO